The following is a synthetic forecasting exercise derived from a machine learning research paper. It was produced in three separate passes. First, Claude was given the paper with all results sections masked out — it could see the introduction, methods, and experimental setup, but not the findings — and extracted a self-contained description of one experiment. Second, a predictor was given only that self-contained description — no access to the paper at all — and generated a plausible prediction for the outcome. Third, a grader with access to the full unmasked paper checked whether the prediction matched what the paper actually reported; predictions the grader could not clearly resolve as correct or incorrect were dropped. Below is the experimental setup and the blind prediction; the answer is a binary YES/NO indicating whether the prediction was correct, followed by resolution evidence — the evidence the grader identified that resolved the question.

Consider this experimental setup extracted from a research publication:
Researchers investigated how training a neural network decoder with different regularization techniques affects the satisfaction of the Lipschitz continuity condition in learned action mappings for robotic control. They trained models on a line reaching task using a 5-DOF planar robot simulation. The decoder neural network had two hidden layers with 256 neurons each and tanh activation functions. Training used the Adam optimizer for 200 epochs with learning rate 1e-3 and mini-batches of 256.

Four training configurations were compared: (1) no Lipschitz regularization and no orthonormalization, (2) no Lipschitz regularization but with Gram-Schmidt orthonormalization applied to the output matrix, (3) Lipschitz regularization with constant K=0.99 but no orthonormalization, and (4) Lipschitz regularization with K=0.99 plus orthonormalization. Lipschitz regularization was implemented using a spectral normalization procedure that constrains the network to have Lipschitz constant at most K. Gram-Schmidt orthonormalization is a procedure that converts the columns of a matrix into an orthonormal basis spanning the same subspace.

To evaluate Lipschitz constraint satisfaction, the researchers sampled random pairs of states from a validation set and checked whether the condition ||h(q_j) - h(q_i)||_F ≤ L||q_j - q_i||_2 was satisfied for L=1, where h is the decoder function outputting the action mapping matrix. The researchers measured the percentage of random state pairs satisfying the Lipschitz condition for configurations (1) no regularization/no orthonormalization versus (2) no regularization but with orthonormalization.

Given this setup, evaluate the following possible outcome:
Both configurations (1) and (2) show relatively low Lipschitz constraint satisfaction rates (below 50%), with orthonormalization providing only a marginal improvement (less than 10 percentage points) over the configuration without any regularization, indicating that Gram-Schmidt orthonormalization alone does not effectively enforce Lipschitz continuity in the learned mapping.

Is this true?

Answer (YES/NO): NO